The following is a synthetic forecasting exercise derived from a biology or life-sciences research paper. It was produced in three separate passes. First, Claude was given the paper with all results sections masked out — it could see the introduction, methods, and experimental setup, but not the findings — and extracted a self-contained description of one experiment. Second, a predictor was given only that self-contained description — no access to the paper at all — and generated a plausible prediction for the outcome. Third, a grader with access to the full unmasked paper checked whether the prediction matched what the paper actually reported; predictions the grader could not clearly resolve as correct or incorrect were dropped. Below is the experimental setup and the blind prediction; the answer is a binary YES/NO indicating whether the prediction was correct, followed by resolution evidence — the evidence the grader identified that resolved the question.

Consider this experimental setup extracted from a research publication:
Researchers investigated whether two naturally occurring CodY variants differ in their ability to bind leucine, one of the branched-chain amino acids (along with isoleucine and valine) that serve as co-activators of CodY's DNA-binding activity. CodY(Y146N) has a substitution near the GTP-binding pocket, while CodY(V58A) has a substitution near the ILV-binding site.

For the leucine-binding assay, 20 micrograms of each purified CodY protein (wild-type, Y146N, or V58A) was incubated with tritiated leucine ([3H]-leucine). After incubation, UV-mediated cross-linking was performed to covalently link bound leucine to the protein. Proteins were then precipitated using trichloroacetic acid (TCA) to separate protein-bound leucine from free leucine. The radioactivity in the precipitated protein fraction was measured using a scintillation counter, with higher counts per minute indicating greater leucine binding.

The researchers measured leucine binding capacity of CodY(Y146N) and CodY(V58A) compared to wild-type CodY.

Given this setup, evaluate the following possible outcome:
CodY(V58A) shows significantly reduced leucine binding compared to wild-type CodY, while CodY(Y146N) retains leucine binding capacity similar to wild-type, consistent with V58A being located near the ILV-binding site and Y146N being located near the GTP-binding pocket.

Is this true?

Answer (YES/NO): NO